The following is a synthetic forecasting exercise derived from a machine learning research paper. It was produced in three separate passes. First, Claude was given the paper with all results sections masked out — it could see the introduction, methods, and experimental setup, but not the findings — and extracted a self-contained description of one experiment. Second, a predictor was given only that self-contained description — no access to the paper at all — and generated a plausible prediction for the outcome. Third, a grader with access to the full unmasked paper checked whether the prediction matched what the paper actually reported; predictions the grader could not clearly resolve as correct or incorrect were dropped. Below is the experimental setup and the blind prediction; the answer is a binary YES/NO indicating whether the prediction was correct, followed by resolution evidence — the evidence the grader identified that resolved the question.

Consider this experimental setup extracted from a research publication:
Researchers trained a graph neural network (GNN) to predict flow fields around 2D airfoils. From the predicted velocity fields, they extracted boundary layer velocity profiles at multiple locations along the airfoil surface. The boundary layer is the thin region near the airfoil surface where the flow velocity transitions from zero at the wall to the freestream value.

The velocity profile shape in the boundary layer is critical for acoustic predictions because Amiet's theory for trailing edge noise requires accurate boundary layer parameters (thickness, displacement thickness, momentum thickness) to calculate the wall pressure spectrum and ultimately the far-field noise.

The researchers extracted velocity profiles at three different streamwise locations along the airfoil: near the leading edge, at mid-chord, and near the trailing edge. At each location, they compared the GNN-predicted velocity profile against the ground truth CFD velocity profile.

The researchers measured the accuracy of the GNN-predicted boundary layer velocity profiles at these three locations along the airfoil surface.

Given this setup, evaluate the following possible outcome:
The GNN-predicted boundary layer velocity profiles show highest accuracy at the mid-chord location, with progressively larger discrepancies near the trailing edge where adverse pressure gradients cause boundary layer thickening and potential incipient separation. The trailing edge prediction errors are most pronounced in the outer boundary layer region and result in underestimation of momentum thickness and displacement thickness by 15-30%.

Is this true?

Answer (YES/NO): NO